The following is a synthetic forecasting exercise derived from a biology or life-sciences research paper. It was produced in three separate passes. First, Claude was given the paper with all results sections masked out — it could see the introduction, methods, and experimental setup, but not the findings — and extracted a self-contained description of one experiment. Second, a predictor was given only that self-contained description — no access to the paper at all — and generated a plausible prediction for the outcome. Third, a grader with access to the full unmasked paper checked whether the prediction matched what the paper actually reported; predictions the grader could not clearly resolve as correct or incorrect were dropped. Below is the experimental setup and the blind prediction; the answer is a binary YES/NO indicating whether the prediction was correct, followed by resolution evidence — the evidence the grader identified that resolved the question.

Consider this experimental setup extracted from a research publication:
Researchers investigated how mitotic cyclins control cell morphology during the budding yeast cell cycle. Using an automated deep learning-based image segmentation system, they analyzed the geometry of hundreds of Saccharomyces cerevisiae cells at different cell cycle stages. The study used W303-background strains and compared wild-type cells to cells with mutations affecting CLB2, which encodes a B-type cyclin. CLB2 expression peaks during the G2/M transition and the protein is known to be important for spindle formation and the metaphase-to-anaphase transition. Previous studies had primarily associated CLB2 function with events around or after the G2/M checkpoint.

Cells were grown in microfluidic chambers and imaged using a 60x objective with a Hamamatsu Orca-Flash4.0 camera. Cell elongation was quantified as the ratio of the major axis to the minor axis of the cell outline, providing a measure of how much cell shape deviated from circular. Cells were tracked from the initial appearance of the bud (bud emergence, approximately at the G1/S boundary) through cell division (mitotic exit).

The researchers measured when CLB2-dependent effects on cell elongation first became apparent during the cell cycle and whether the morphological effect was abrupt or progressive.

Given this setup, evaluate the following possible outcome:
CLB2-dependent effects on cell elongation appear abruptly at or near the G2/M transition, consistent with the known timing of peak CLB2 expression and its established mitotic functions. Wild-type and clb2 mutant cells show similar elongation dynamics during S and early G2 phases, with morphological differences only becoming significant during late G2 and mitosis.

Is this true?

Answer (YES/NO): NO